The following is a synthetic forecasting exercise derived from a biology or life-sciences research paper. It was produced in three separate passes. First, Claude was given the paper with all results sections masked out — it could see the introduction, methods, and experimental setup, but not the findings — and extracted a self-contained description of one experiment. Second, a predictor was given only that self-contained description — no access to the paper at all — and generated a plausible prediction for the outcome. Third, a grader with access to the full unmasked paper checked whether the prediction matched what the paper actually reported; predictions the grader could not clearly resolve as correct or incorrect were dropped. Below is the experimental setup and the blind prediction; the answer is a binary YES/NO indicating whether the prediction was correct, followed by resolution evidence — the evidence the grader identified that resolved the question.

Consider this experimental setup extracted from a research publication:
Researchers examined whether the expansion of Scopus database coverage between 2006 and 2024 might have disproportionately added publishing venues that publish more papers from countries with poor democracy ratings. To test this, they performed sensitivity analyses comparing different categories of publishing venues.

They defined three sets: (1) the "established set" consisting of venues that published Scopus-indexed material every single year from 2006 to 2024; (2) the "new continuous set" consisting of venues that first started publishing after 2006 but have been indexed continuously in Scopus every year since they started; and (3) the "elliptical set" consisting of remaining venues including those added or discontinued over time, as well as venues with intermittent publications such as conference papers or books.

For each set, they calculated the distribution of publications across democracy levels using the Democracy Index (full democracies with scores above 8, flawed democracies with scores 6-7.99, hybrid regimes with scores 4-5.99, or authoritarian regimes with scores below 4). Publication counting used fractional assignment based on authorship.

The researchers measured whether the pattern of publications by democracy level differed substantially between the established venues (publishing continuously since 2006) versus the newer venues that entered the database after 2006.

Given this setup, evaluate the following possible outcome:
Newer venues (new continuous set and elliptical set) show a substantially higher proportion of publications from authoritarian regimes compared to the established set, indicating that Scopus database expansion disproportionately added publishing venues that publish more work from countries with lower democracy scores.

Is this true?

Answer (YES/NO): NO